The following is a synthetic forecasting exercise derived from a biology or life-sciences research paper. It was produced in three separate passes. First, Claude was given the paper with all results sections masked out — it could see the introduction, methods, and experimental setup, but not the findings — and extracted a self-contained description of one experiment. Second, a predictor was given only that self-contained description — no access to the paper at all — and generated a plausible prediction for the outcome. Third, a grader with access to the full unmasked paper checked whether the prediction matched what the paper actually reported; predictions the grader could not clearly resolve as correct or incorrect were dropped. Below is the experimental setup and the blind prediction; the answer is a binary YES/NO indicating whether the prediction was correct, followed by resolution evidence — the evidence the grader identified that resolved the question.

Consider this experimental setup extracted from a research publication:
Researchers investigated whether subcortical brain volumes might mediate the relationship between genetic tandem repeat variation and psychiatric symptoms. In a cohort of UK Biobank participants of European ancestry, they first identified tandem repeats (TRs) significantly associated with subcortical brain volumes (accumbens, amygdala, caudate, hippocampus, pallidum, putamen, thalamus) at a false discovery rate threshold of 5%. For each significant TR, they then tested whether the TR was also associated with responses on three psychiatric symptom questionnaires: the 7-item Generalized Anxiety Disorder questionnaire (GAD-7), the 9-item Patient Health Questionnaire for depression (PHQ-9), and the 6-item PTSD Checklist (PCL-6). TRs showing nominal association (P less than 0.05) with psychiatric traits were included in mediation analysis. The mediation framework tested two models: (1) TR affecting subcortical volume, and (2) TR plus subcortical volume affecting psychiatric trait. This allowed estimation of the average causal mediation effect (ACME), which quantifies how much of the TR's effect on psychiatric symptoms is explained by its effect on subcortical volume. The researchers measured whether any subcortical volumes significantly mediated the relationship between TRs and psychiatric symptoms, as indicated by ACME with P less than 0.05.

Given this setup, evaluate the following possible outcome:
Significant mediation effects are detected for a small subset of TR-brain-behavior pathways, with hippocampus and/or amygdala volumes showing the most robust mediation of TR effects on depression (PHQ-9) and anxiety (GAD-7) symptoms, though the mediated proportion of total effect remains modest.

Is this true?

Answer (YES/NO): NO